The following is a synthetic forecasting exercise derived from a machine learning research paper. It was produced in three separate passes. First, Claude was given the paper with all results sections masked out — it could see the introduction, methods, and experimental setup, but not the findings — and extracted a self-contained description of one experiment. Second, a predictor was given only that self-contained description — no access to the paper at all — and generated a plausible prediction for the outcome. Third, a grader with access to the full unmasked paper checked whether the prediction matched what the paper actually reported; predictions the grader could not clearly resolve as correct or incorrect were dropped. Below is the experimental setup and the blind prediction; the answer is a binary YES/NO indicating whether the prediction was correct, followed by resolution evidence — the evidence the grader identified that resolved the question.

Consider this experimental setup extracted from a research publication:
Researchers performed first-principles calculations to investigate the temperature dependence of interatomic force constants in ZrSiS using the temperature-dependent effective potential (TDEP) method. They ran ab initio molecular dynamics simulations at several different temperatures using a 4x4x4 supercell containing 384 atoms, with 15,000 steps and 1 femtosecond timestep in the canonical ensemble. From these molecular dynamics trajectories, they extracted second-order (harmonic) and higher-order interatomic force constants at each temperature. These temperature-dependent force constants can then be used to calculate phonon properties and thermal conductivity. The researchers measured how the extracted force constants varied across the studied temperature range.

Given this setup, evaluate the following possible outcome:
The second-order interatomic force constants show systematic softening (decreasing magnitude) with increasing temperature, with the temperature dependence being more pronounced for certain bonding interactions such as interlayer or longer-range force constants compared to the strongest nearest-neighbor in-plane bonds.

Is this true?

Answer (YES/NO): NO